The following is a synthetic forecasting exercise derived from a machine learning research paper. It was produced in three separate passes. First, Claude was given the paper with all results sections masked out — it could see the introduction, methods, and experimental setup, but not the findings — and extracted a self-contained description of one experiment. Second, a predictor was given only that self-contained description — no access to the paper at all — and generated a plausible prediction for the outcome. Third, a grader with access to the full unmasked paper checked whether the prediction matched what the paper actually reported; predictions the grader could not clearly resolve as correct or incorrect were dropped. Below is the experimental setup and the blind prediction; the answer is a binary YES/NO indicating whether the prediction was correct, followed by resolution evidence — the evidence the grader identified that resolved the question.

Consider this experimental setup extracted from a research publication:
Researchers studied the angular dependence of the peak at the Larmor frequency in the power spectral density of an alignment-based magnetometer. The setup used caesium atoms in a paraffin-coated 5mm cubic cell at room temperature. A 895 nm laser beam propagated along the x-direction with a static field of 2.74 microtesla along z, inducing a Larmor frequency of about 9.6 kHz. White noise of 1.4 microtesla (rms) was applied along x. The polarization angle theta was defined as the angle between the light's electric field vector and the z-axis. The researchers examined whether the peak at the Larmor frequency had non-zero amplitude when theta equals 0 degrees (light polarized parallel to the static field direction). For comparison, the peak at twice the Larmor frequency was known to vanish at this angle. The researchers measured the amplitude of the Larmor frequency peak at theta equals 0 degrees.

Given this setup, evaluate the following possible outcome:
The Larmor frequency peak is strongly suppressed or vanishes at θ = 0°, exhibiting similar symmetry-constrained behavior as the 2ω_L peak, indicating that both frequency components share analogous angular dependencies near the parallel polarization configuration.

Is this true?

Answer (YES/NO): NO